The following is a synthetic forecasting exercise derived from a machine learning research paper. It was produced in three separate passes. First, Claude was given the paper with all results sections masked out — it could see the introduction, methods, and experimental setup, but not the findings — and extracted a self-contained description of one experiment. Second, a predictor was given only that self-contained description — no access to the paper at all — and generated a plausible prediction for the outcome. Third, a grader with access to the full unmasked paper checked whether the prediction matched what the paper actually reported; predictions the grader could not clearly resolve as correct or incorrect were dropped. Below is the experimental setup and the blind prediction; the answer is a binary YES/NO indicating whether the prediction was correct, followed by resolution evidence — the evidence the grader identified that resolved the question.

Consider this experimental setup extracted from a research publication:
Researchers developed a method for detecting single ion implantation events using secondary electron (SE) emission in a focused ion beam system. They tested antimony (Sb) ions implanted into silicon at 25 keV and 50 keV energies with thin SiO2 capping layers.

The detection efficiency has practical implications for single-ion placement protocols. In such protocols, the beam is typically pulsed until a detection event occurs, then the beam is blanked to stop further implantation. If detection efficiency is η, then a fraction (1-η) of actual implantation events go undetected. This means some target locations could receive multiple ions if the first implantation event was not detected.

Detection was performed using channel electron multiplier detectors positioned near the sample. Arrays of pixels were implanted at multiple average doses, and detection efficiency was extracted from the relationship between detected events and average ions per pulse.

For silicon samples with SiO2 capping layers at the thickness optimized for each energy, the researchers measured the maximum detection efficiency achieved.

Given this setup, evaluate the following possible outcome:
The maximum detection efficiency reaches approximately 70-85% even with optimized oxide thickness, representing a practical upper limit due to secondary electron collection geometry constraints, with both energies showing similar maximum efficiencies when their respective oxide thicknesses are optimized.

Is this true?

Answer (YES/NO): NO